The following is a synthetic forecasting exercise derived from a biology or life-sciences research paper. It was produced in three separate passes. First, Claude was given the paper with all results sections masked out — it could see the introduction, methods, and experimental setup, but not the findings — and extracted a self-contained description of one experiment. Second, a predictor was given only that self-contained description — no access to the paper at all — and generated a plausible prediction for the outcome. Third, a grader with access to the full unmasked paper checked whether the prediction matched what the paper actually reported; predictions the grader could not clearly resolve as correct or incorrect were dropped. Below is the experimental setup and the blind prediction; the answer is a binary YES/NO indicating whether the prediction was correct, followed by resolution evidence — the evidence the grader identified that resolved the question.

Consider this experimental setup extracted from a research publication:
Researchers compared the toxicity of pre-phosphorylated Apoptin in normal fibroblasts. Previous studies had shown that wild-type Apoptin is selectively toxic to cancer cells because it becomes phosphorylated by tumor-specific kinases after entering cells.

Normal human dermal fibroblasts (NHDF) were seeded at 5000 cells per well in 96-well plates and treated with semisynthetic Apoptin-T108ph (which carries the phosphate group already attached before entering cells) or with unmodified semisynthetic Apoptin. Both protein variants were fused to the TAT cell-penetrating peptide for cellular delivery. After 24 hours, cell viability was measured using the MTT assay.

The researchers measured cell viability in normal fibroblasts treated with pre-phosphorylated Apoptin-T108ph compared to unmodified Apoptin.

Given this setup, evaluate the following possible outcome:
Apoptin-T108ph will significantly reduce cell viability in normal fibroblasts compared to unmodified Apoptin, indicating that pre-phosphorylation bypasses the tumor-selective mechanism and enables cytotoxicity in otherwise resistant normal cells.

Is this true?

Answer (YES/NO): YES